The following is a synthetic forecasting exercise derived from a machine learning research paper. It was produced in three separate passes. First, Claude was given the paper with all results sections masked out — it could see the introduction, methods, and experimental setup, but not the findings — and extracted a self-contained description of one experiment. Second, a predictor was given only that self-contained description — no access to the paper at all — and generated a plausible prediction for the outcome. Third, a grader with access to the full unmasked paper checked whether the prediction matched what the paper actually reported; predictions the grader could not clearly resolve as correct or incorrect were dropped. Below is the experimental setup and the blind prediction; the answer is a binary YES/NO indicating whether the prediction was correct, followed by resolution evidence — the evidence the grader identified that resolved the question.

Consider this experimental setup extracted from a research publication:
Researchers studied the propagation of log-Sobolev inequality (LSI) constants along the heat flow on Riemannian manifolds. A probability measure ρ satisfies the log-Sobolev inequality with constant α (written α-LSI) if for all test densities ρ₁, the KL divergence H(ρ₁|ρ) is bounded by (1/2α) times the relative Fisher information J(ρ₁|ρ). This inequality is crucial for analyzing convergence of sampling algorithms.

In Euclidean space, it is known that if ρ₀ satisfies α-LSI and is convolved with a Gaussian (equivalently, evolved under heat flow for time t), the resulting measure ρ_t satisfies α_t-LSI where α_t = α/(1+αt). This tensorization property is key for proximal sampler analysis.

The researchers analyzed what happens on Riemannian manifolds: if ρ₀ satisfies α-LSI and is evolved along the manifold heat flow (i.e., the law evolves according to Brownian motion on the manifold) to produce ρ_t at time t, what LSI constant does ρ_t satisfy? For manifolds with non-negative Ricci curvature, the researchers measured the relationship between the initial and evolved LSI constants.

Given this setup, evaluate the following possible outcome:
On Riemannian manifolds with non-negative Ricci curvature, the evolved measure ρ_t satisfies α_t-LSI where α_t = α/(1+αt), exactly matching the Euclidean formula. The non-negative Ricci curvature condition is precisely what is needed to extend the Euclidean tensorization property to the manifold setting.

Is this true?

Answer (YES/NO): NO